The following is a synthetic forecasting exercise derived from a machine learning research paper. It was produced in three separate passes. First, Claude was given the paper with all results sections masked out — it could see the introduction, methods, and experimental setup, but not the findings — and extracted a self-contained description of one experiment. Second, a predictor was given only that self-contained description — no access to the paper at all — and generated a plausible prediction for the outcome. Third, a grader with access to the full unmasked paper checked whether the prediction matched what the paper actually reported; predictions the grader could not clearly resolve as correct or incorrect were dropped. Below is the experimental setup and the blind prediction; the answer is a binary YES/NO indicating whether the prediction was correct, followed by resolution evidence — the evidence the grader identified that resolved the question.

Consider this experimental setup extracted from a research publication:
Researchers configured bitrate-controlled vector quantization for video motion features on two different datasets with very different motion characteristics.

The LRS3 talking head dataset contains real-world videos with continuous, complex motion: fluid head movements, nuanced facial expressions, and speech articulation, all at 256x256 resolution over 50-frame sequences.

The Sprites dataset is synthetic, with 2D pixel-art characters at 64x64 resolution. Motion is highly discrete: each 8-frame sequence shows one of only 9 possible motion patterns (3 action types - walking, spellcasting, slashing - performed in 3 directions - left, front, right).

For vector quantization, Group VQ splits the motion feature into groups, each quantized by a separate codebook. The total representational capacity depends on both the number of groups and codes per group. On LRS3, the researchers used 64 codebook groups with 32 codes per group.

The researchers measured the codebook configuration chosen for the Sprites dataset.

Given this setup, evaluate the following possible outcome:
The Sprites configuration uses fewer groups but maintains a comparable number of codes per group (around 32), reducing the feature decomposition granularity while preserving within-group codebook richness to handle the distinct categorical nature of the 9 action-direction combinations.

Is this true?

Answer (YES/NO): NO